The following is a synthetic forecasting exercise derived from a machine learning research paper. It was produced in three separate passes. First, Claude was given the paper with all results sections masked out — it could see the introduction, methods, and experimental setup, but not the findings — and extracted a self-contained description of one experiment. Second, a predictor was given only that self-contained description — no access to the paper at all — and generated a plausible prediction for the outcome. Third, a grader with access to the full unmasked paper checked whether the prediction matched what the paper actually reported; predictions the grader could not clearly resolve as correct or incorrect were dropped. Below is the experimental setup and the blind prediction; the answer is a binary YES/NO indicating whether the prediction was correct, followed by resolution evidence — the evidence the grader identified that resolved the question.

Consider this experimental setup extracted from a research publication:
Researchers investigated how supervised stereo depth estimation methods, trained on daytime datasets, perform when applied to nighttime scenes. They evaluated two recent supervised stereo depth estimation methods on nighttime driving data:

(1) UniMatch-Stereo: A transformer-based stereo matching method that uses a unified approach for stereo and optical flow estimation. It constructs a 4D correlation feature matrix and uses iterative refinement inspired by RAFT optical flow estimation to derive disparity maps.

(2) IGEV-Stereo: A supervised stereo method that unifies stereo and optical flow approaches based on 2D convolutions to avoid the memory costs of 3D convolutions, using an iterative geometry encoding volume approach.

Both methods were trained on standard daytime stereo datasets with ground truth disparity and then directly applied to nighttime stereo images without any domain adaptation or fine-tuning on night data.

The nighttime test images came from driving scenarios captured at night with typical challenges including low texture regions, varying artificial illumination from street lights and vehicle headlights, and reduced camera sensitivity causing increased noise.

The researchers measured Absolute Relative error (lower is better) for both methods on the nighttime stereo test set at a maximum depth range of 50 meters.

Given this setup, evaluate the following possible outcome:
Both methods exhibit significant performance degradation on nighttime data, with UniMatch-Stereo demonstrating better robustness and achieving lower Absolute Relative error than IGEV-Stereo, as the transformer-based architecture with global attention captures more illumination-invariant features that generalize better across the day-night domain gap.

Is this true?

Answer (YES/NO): NO